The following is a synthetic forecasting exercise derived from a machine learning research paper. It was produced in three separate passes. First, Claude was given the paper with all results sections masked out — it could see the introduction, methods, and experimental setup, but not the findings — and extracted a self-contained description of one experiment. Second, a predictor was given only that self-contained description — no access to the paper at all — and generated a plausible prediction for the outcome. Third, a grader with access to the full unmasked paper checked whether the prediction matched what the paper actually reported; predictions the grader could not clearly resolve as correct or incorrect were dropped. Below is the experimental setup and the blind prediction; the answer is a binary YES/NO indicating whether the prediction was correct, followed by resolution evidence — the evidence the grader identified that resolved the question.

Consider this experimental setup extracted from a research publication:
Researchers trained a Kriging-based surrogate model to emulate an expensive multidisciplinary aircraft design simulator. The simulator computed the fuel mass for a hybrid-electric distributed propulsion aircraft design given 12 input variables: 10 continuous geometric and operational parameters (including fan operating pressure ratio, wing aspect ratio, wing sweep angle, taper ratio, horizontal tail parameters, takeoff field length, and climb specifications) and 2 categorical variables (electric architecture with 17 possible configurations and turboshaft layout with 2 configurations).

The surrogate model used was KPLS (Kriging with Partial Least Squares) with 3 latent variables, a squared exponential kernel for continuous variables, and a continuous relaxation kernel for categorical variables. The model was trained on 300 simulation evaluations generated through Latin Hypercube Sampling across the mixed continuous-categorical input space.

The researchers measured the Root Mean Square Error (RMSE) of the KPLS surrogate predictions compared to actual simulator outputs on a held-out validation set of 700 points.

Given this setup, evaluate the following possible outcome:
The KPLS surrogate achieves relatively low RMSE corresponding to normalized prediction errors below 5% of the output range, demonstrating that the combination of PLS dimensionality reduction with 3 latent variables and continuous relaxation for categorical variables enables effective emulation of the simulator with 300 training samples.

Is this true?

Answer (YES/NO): YES